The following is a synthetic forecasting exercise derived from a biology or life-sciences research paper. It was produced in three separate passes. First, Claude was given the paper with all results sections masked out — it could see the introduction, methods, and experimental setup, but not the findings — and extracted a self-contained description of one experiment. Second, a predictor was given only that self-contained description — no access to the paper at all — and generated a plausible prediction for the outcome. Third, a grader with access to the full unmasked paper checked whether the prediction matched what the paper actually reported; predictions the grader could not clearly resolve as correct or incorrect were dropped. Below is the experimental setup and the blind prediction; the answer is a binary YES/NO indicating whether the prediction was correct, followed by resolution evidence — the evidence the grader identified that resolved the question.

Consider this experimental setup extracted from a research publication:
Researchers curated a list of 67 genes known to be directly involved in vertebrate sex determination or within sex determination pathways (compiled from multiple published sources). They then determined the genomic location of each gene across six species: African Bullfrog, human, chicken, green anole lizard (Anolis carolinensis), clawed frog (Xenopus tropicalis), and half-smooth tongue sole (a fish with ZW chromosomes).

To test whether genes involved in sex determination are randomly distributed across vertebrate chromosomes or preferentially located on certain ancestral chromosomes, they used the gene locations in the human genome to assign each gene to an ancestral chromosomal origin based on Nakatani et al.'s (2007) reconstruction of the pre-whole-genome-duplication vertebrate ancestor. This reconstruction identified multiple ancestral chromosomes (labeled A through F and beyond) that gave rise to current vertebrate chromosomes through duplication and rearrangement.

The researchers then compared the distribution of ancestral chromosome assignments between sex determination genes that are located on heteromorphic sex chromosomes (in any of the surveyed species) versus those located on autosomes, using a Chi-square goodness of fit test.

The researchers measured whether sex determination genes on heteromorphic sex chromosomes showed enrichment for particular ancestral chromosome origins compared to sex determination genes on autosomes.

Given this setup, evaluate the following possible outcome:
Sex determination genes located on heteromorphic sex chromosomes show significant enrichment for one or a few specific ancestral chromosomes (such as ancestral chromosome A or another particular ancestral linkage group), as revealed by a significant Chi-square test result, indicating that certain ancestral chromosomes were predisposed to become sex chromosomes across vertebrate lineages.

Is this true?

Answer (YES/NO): YES